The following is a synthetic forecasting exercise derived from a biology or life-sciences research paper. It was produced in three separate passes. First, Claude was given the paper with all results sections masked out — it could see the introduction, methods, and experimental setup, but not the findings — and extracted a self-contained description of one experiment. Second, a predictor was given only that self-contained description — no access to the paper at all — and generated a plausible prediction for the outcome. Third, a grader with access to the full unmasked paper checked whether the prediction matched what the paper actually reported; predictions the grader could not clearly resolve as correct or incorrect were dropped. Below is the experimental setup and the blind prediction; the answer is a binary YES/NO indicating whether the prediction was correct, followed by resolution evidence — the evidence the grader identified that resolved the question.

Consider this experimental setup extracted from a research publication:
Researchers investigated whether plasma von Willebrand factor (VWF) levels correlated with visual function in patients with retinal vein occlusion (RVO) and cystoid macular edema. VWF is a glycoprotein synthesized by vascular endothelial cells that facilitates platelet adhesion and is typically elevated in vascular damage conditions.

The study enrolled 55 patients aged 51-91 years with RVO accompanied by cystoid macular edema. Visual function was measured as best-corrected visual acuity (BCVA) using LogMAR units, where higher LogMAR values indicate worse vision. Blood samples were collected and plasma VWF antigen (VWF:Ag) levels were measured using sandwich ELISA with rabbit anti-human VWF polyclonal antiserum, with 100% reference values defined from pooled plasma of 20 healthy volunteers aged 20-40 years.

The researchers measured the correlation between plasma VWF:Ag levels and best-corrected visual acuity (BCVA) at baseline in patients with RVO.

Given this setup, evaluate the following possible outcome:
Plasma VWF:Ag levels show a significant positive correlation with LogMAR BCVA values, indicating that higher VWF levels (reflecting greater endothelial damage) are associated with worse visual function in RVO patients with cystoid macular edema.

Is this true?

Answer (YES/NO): NO